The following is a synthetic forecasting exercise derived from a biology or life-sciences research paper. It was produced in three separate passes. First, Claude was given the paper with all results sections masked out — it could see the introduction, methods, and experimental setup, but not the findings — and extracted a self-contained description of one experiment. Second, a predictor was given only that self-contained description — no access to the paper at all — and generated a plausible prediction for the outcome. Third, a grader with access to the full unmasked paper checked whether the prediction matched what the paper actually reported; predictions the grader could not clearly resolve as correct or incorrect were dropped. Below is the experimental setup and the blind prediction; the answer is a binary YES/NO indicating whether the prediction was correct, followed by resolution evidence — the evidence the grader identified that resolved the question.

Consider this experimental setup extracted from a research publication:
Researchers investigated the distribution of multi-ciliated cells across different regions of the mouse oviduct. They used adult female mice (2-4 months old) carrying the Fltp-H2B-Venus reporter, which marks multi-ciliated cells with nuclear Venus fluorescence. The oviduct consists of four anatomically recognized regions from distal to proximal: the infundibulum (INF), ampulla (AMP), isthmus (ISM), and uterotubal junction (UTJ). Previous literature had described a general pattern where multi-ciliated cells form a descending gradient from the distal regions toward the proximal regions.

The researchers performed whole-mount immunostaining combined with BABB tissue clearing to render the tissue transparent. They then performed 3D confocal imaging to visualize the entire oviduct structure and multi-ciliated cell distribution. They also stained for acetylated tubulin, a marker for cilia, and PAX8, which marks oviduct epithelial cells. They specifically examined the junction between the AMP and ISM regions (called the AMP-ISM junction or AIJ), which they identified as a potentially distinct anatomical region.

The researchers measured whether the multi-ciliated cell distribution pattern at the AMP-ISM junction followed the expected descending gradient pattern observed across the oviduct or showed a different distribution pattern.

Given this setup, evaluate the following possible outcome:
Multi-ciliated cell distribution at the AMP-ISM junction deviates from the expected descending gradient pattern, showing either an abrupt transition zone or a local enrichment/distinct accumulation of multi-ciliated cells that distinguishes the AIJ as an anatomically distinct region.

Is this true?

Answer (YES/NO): YES